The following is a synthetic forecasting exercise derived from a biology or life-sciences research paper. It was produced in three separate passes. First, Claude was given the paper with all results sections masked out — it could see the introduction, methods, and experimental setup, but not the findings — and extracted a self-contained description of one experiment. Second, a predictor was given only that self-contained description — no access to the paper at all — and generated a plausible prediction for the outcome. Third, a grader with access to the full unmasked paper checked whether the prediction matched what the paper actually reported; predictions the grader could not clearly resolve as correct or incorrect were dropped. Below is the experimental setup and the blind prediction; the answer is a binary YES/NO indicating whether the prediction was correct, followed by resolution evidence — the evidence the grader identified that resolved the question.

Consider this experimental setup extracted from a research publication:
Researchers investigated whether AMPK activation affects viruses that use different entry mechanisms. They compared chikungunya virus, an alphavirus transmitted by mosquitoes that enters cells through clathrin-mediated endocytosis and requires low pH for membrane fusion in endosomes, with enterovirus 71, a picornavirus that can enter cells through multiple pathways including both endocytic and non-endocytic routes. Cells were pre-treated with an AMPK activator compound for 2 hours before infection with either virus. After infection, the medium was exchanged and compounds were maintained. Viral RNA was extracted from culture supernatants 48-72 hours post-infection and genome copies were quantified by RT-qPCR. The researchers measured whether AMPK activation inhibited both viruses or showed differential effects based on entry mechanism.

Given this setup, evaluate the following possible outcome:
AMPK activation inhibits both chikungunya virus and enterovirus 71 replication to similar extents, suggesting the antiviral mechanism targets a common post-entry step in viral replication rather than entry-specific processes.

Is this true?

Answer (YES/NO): NO